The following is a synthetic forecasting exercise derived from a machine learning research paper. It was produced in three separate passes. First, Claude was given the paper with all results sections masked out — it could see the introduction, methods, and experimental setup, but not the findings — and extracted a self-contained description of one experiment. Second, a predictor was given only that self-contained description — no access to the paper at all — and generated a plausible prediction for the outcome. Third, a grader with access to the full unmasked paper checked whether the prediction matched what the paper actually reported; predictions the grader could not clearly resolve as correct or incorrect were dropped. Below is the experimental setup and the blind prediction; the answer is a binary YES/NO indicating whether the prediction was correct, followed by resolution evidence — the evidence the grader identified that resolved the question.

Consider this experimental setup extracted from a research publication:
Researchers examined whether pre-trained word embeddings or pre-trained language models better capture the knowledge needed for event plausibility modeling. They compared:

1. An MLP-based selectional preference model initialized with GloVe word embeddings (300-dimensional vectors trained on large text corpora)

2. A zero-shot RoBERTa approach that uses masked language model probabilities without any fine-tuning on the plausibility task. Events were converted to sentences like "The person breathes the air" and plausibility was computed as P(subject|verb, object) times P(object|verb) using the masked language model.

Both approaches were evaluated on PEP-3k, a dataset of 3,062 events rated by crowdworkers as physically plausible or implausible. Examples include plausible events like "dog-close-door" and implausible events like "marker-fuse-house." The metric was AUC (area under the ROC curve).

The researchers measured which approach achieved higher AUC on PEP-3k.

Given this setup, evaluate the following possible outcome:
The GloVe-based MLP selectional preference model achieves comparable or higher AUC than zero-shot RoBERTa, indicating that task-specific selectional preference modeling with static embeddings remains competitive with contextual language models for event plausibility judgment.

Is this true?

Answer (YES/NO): YES